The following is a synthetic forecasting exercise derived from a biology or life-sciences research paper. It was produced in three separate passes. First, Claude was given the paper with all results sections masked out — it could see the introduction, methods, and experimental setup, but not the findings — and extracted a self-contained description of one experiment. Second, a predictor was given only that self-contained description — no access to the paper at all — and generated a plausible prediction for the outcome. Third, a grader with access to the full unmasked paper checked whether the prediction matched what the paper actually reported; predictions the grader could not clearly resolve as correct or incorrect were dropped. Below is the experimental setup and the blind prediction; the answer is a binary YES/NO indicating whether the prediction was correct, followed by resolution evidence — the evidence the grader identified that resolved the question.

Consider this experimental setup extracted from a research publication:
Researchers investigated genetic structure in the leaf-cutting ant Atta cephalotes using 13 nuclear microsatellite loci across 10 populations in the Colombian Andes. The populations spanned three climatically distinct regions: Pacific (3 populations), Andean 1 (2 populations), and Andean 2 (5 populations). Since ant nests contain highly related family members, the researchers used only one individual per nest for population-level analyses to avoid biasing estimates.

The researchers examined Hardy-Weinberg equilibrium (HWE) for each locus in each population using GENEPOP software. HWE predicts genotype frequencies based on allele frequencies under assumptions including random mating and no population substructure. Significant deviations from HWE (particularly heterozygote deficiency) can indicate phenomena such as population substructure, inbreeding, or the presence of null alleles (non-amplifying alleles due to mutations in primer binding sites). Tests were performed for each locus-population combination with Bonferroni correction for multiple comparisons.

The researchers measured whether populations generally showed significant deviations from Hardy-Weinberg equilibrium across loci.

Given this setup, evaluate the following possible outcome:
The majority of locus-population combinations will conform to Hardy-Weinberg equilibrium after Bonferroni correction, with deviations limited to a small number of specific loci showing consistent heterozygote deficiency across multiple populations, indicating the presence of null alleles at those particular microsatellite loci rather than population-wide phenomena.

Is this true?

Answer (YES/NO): NO